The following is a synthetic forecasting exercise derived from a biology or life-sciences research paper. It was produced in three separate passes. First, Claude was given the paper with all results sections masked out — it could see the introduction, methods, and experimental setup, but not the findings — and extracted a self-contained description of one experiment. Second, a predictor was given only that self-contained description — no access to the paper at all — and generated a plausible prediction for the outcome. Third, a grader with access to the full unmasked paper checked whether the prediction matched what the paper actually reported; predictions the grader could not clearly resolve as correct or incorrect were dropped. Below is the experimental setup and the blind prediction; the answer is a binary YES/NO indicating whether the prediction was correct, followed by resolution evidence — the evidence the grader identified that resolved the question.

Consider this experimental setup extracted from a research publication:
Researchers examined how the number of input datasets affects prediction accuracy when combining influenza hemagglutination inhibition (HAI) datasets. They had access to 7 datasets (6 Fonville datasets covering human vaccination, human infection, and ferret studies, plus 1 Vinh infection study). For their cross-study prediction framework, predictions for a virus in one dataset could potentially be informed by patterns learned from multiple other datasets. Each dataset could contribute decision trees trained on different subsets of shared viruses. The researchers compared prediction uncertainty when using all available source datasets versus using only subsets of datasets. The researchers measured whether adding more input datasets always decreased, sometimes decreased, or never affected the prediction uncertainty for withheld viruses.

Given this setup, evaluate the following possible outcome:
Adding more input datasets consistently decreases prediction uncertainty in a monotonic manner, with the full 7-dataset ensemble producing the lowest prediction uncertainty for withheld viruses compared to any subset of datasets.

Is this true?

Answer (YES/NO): YES